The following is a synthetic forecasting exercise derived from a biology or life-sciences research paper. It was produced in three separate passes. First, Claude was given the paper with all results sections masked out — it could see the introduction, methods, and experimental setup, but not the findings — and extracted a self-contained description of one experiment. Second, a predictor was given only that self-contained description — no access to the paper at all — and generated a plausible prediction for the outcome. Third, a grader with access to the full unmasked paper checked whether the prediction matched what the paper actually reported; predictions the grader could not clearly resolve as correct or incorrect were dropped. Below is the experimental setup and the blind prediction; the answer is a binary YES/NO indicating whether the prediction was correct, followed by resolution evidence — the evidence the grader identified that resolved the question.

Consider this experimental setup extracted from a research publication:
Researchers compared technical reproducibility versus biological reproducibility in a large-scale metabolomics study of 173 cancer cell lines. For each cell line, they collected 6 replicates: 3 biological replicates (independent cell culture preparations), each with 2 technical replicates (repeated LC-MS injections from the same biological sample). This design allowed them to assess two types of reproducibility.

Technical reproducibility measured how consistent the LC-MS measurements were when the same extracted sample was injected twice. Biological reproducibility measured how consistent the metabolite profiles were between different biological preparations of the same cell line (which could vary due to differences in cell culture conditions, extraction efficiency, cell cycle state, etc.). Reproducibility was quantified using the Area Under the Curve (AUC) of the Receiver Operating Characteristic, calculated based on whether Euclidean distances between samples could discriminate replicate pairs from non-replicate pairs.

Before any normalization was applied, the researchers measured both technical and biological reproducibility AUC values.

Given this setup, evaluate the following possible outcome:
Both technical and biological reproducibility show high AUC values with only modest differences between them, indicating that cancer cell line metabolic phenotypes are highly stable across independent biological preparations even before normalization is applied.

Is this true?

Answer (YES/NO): NO